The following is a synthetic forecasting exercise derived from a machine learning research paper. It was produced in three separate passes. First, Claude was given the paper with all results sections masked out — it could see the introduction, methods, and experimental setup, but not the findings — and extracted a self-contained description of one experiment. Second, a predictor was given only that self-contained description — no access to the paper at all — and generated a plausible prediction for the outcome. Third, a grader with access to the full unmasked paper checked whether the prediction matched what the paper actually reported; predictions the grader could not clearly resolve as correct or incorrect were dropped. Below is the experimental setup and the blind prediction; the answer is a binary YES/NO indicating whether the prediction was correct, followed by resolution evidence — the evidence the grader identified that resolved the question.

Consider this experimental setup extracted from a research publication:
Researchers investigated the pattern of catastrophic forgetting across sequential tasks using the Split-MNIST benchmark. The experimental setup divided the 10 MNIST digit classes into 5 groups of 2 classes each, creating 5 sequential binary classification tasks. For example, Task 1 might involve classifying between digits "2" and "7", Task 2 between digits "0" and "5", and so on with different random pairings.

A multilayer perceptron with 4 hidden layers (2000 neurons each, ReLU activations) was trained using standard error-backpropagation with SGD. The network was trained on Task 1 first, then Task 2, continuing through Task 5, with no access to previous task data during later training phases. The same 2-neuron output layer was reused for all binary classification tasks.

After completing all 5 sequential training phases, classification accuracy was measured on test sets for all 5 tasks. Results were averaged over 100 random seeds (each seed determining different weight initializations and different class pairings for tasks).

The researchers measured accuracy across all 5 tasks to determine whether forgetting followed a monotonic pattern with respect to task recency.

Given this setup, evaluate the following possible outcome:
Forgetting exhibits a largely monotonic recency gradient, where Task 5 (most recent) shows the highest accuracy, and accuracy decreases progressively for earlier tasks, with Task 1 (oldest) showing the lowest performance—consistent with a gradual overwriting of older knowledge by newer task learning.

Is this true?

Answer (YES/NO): YES